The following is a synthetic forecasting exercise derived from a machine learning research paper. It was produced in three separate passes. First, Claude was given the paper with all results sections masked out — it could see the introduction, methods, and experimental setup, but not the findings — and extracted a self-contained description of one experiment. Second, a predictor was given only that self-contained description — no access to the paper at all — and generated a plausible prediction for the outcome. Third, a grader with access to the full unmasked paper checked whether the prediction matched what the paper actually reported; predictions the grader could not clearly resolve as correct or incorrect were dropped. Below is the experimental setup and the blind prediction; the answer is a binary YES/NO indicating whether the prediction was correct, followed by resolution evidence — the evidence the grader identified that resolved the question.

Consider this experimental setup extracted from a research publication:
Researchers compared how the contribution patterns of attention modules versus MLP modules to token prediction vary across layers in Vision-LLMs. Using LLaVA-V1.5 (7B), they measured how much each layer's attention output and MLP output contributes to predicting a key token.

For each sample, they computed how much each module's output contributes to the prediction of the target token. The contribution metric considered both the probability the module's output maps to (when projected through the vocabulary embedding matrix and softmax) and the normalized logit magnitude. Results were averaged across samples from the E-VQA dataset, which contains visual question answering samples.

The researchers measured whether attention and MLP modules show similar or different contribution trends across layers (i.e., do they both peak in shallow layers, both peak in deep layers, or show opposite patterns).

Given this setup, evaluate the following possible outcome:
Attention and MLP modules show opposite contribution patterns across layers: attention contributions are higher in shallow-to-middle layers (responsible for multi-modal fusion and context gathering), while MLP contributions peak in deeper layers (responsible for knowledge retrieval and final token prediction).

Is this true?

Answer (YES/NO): NO